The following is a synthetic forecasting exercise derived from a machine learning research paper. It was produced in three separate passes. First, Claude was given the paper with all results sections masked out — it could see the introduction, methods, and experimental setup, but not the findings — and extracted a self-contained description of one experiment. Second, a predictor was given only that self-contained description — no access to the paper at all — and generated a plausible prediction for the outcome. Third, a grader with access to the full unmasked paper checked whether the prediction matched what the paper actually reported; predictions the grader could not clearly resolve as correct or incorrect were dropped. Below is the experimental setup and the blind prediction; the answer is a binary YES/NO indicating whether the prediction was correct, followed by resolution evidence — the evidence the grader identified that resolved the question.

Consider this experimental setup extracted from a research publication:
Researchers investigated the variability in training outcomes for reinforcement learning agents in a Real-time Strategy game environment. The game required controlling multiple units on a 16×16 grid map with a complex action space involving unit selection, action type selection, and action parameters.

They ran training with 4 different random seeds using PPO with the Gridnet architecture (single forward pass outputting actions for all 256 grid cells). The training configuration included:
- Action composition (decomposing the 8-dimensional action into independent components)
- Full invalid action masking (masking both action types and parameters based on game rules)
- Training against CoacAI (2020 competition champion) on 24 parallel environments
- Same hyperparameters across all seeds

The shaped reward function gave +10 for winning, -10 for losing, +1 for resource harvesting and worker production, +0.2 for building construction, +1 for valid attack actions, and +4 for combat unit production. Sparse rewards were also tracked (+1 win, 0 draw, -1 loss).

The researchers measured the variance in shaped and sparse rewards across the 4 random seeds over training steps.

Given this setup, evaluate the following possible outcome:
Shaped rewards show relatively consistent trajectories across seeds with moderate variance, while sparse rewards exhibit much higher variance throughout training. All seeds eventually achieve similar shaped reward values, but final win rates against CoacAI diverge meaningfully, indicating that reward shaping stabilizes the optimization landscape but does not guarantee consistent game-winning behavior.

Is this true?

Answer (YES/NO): NO